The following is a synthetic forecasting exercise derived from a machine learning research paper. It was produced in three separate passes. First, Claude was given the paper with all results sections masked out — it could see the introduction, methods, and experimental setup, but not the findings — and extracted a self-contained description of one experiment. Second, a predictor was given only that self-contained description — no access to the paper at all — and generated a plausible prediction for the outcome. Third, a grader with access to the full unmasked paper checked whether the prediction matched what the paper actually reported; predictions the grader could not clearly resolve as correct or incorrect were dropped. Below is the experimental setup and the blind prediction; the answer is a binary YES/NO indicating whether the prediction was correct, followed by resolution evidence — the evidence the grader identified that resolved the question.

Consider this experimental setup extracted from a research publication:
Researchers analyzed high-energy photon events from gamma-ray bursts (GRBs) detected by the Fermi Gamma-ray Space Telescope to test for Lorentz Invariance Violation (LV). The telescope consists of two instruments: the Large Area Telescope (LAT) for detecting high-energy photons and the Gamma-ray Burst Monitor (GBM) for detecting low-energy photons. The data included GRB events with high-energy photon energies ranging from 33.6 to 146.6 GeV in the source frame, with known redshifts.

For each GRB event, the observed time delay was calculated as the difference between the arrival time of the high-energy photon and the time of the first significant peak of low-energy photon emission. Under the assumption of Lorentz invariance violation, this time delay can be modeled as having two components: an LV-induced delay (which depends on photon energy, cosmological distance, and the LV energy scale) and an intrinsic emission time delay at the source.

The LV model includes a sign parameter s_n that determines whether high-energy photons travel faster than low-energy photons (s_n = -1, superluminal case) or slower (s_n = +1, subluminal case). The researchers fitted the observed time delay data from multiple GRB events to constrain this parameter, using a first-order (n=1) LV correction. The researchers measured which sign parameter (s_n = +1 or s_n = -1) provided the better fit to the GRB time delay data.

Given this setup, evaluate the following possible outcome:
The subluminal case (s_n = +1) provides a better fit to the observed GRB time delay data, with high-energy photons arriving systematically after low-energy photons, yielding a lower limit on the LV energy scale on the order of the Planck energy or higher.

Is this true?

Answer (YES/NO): NO